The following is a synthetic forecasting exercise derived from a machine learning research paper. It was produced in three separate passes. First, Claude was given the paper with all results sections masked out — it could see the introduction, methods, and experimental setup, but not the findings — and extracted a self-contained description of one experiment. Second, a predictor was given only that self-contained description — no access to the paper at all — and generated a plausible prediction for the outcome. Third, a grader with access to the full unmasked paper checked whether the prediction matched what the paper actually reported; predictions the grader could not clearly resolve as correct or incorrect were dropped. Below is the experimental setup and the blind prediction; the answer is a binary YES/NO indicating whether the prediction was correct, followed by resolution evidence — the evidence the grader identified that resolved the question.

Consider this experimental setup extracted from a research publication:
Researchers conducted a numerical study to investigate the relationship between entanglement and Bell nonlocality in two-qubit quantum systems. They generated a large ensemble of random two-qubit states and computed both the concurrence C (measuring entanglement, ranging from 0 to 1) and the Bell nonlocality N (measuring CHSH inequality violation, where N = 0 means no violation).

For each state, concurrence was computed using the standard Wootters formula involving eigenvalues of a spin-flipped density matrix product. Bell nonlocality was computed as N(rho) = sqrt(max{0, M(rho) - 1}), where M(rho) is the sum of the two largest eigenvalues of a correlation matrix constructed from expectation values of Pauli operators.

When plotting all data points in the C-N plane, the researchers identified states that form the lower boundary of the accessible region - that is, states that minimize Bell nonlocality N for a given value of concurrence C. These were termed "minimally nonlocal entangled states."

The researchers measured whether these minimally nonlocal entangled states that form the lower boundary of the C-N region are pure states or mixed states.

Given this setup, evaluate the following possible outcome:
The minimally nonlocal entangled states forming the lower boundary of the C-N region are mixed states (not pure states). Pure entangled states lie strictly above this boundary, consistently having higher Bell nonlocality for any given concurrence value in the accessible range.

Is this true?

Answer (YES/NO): YES